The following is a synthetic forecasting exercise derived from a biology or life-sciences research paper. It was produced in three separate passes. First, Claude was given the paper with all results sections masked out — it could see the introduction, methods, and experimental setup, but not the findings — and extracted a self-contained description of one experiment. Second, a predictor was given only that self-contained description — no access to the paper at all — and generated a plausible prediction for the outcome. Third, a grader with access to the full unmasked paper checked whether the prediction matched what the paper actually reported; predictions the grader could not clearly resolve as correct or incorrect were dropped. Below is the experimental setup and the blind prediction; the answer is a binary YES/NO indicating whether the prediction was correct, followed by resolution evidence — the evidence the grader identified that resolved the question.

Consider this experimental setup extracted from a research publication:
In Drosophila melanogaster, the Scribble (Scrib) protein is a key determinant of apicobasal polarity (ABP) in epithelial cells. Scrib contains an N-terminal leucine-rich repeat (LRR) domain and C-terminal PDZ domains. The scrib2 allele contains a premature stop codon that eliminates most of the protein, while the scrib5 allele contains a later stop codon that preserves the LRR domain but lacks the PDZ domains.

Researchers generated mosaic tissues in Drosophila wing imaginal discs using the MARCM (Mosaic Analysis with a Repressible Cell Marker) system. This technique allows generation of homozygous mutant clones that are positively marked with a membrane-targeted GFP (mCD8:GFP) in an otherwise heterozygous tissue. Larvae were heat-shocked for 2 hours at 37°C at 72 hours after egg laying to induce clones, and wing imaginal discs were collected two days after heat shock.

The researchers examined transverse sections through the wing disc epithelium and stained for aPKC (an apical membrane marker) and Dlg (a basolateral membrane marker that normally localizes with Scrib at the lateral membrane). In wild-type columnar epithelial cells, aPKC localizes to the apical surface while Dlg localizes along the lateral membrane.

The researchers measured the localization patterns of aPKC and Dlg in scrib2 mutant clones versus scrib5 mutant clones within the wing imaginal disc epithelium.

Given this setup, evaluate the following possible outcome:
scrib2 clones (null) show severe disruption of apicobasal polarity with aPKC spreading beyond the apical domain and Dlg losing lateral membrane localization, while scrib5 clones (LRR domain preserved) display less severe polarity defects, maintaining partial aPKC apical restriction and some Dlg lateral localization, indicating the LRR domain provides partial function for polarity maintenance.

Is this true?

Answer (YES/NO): NO